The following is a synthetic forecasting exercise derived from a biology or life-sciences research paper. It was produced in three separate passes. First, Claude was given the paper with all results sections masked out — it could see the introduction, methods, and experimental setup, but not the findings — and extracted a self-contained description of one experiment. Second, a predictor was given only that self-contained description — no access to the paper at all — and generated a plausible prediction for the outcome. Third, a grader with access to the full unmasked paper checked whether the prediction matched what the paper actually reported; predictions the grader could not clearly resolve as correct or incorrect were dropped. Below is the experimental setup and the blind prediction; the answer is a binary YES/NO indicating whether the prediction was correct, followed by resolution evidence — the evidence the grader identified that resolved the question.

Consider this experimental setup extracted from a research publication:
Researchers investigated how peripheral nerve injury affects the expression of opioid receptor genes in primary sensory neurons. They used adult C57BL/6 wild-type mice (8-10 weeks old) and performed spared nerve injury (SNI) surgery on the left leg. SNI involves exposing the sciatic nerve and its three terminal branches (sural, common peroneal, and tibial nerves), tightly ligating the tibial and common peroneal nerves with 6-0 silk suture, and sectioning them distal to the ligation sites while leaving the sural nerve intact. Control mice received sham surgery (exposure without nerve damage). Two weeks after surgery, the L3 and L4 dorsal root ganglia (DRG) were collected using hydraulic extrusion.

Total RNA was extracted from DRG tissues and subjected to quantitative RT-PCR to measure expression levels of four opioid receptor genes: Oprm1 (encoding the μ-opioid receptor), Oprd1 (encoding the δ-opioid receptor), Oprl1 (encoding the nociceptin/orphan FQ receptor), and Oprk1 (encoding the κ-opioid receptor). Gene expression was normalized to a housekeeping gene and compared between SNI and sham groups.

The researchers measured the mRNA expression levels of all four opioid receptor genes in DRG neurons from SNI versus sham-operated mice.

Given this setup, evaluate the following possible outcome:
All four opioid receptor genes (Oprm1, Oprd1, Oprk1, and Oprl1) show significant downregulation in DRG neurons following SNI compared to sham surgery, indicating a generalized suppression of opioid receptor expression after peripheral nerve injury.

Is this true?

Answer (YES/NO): YES